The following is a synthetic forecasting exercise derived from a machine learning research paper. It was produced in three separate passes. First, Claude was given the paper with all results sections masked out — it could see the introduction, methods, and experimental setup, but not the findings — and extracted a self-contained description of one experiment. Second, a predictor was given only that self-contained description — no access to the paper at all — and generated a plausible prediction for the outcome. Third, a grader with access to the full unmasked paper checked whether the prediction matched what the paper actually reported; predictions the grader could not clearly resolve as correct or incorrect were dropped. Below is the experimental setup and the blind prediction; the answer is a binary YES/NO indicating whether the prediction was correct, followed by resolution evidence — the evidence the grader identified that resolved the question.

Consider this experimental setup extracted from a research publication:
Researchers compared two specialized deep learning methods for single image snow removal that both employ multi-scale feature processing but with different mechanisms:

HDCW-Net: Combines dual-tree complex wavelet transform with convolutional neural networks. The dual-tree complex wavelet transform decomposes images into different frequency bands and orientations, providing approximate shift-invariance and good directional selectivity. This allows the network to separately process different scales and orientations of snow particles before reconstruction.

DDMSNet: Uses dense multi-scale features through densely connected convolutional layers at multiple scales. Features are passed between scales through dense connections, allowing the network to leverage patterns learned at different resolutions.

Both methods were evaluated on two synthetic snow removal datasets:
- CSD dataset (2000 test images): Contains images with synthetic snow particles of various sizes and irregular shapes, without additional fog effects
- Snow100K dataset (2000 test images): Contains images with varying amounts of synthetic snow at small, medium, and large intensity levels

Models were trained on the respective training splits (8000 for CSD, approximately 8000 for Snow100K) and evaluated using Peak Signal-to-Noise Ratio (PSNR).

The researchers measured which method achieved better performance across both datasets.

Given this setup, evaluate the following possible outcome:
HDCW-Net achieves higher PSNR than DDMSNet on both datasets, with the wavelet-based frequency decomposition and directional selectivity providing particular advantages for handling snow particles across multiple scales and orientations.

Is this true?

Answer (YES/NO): YES